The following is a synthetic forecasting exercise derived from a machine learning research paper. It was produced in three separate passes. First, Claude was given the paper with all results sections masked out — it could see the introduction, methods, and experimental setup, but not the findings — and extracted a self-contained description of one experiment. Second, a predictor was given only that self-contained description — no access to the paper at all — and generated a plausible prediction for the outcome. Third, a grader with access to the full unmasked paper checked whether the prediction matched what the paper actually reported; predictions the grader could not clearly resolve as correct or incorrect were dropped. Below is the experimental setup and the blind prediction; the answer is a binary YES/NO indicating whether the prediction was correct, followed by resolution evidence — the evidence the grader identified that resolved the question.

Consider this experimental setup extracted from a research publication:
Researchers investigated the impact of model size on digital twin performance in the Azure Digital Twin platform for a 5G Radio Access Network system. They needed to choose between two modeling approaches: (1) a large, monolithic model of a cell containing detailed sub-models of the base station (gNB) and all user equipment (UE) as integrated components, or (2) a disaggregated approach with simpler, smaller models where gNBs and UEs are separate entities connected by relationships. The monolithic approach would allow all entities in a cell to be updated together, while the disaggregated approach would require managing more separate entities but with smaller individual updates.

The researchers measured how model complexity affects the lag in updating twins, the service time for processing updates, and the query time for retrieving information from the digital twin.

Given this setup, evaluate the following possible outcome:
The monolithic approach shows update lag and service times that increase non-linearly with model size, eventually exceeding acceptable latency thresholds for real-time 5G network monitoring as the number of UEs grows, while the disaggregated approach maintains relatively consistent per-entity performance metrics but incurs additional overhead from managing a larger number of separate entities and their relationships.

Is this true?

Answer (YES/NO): NO